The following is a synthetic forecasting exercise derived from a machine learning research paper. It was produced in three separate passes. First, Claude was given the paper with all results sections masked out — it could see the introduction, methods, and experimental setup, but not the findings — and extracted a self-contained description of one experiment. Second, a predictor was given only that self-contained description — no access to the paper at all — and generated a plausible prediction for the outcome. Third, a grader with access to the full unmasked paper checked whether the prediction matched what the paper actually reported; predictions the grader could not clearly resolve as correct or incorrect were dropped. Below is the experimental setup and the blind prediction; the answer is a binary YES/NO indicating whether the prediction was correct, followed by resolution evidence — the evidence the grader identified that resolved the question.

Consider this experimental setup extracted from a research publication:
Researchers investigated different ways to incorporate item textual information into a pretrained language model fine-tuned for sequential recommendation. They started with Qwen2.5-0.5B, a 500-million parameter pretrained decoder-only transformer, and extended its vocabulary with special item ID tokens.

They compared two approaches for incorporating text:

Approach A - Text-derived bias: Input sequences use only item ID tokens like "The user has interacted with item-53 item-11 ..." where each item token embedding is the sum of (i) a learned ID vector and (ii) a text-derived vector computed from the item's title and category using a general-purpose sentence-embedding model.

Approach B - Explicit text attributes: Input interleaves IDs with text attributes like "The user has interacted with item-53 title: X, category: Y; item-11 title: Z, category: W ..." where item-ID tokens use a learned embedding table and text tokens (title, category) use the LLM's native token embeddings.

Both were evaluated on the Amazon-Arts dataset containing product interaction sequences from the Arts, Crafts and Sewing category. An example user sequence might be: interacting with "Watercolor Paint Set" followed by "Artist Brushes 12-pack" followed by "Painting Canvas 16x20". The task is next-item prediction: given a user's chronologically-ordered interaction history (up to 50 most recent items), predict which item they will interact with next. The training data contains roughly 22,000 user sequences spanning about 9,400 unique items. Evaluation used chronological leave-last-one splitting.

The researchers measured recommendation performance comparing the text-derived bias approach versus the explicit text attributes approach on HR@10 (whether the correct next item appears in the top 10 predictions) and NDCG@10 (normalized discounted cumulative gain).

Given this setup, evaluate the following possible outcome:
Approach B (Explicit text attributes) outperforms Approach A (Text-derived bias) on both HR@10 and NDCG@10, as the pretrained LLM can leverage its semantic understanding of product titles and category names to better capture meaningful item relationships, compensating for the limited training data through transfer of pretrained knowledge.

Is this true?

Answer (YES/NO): NO